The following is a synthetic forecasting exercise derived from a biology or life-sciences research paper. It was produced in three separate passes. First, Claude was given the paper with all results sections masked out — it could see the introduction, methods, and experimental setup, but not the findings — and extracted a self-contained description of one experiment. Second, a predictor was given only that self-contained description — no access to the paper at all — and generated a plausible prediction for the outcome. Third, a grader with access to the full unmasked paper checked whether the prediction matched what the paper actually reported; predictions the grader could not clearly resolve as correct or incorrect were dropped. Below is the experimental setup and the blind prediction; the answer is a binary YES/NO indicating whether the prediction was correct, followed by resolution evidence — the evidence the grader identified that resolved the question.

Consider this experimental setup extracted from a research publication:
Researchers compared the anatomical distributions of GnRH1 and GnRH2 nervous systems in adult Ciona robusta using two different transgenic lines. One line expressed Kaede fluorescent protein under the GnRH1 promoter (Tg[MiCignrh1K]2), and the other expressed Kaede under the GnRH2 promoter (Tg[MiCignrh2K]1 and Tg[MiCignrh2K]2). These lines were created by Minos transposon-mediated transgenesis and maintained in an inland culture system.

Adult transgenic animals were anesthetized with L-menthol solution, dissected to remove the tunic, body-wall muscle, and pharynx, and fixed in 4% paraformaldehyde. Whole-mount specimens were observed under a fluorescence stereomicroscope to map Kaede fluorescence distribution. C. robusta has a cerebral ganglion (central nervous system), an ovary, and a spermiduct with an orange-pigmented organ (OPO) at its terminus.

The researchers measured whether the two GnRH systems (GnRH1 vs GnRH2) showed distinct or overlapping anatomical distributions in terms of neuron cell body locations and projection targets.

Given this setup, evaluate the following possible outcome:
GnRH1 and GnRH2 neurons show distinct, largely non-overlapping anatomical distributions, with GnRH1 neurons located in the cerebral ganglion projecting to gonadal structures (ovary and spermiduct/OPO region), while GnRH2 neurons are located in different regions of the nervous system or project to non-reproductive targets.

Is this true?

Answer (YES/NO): NO